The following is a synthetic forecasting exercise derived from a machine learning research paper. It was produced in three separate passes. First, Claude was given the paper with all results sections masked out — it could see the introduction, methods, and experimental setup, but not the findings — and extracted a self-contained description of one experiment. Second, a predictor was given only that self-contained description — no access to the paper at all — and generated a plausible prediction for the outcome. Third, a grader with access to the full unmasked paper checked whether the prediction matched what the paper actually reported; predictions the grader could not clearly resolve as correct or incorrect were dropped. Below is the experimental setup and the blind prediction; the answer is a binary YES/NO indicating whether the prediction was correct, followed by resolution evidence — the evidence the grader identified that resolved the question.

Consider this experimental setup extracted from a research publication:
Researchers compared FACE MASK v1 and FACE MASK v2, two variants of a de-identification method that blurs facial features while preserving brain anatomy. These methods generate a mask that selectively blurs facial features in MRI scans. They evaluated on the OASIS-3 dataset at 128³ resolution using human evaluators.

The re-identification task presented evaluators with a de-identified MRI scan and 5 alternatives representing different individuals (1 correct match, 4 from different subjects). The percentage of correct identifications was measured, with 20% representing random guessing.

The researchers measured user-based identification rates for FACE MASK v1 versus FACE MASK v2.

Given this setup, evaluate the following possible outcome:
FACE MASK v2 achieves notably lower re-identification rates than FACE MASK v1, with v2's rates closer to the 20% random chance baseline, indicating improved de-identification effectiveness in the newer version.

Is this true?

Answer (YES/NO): YES